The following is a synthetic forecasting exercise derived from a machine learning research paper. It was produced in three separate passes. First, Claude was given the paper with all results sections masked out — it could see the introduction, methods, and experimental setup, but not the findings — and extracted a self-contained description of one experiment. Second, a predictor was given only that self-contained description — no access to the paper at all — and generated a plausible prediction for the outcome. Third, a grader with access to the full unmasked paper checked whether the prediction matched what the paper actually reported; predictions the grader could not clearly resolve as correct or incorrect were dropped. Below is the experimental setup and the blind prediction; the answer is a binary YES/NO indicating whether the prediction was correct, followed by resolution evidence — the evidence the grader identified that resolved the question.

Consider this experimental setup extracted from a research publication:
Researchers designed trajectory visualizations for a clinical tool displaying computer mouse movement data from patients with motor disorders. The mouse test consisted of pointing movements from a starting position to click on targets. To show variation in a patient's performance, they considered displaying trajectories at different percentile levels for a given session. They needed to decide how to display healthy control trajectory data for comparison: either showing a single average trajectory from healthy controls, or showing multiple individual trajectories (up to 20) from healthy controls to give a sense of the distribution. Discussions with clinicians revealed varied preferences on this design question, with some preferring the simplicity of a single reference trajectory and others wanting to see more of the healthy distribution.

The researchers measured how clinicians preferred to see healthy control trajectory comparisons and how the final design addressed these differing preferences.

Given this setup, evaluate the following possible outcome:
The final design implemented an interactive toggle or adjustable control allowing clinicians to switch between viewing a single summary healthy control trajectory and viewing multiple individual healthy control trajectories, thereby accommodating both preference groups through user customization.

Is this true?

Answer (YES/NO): YES